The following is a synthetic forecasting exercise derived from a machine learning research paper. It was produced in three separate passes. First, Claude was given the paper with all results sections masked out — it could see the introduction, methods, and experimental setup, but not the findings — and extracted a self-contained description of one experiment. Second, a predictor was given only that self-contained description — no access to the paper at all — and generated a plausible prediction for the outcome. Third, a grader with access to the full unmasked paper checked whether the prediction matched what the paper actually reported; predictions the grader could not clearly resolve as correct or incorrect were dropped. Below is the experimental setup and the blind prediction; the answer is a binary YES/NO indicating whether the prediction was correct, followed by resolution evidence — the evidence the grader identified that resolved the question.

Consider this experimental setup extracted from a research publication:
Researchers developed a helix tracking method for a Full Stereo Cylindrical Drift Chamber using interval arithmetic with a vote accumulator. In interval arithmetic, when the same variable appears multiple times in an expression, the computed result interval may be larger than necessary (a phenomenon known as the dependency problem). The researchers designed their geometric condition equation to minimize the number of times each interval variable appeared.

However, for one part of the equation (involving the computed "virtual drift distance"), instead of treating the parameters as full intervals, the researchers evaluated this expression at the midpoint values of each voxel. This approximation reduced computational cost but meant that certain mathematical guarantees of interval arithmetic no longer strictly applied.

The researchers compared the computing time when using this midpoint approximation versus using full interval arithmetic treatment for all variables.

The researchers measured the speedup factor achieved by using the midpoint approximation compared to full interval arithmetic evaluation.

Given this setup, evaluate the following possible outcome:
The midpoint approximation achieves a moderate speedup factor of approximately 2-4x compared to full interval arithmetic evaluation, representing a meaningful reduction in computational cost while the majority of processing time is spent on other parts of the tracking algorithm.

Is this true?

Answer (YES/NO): NO